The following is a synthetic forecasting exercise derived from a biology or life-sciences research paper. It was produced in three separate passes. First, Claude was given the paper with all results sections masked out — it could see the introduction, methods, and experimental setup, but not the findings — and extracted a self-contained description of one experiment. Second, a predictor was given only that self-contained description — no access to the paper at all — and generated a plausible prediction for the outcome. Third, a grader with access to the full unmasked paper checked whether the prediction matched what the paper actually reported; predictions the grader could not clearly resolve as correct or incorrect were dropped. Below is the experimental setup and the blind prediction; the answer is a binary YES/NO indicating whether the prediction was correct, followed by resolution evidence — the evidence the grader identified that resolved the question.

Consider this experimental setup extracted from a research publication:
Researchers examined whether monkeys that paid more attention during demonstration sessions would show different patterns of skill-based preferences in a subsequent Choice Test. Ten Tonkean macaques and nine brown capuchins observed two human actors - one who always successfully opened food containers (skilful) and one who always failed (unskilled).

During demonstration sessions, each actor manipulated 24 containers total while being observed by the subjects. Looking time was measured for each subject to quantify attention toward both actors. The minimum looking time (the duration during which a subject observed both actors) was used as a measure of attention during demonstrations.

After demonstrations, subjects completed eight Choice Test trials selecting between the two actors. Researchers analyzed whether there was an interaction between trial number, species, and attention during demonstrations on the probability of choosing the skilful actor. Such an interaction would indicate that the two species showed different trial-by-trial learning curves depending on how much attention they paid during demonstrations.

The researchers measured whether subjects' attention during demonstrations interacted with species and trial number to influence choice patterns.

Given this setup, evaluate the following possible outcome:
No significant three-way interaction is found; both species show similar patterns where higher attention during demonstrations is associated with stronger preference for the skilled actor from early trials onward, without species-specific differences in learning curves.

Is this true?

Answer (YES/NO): NO